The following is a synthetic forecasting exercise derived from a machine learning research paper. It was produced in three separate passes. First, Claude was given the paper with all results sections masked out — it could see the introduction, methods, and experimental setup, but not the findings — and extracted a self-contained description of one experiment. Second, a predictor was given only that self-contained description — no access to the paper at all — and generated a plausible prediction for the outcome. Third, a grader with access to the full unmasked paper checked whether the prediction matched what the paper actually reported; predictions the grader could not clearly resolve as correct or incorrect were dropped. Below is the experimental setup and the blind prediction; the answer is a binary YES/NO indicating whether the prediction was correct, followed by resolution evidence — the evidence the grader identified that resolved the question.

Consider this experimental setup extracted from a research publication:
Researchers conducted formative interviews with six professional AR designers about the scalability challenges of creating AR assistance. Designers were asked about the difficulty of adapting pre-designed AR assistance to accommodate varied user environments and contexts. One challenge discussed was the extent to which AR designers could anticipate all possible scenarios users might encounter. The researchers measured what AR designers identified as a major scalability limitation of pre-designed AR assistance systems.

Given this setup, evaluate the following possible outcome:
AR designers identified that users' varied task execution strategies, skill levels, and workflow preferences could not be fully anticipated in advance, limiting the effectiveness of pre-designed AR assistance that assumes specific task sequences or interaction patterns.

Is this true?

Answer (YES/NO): NO